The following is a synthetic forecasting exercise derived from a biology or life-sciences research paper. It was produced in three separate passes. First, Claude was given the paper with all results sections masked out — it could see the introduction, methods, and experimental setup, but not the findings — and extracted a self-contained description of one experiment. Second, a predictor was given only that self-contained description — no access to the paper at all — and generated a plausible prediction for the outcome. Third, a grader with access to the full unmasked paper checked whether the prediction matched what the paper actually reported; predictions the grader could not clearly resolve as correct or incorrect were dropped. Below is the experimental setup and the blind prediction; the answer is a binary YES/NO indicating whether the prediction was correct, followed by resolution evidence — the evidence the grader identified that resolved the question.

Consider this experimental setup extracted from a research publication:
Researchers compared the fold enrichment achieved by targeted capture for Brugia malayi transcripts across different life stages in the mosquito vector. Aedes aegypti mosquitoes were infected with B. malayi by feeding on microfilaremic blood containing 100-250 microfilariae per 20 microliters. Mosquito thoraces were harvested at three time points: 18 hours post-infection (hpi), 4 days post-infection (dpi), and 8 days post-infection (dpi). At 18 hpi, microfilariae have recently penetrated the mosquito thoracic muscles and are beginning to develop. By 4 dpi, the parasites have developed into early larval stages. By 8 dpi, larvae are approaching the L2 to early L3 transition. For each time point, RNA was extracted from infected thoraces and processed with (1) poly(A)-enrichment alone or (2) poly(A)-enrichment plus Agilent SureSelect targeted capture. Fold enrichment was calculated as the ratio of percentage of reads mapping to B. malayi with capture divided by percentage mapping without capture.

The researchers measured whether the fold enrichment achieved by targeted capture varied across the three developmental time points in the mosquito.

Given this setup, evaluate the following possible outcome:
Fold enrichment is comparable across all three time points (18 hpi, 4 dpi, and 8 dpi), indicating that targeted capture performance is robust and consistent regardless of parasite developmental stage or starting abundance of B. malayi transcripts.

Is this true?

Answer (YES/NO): NO